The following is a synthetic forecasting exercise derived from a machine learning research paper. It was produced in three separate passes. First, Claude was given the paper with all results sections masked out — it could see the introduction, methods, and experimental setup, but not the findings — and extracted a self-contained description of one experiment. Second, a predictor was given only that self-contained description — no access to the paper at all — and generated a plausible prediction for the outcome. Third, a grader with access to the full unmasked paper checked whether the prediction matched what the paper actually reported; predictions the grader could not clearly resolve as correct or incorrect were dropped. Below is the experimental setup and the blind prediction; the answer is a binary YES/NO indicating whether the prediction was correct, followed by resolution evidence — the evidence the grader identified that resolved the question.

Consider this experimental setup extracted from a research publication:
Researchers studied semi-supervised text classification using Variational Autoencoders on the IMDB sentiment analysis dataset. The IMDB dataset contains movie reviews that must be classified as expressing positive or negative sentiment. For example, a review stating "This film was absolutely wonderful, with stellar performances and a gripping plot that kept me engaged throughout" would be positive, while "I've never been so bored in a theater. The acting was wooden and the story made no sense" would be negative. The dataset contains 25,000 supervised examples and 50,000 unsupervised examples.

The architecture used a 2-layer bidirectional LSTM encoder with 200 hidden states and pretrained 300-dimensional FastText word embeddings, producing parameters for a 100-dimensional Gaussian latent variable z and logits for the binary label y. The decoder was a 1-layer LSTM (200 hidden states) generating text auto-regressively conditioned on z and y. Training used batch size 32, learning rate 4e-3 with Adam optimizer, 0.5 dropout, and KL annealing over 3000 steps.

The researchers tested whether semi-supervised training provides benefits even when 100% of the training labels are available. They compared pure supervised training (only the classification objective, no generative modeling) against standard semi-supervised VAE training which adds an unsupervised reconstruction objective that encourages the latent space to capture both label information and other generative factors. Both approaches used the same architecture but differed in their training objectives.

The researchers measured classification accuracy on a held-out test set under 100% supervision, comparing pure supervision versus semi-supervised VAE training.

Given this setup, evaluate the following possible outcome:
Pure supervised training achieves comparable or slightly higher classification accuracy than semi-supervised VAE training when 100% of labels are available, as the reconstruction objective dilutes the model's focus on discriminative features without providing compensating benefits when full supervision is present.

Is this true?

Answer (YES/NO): YES